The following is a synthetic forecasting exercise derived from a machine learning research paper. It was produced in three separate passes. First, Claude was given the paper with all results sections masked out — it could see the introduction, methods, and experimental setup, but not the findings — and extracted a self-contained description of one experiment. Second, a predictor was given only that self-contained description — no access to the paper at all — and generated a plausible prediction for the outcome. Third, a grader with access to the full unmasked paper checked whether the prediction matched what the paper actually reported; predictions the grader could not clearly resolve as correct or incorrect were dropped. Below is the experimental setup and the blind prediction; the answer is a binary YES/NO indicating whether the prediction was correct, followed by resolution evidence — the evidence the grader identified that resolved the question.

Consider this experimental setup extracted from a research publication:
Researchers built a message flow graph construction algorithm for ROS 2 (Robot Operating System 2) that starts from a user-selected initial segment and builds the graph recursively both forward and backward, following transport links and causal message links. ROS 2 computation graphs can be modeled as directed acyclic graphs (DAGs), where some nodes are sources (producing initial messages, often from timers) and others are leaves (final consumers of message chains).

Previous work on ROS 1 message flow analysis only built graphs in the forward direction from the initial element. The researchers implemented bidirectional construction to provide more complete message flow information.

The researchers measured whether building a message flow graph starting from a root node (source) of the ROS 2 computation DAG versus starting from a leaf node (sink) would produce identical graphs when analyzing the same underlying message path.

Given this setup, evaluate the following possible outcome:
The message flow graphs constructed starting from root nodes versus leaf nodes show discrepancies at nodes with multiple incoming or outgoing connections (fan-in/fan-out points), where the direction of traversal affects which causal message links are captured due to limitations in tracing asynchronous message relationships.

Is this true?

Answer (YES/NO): NO